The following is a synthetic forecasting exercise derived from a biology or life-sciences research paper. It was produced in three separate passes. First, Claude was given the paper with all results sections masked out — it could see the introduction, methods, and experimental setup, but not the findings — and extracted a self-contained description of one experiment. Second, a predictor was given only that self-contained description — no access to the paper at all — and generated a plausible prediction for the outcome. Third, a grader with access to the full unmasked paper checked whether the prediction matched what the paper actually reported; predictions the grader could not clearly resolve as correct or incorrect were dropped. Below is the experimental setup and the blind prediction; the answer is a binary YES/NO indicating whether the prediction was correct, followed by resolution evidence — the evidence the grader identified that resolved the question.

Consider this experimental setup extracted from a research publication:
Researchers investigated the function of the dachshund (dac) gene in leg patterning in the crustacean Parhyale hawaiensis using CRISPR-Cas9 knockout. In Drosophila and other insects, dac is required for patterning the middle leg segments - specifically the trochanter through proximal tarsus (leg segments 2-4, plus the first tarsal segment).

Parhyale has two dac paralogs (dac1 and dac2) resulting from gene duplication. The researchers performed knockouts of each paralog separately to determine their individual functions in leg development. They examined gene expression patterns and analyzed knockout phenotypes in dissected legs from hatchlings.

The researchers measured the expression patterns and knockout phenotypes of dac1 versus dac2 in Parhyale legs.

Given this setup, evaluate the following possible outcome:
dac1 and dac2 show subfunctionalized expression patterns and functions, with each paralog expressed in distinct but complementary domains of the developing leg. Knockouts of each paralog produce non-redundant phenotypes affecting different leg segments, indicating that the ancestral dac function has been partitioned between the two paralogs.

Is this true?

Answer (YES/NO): NO